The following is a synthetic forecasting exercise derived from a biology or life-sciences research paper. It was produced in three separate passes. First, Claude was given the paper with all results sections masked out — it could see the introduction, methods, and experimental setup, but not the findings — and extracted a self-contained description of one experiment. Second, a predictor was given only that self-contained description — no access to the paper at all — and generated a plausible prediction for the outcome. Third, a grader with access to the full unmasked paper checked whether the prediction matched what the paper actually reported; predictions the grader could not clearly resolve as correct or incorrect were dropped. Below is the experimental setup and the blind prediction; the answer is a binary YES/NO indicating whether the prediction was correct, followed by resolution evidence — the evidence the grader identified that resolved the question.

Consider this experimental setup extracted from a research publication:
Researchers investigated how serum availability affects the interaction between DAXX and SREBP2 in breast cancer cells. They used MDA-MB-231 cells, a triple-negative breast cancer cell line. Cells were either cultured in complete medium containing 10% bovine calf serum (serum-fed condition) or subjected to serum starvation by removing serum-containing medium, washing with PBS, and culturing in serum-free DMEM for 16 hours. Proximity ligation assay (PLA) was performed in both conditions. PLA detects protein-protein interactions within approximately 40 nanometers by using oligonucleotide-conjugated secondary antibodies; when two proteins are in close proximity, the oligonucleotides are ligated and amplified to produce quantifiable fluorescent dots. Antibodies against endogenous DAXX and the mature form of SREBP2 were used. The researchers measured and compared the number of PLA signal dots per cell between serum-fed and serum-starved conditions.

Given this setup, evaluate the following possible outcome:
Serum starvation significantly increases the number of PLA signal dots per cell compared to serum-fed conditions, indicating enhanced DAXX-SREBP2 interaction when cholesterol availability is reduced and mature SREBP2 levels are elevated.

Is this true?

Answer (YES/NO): YES